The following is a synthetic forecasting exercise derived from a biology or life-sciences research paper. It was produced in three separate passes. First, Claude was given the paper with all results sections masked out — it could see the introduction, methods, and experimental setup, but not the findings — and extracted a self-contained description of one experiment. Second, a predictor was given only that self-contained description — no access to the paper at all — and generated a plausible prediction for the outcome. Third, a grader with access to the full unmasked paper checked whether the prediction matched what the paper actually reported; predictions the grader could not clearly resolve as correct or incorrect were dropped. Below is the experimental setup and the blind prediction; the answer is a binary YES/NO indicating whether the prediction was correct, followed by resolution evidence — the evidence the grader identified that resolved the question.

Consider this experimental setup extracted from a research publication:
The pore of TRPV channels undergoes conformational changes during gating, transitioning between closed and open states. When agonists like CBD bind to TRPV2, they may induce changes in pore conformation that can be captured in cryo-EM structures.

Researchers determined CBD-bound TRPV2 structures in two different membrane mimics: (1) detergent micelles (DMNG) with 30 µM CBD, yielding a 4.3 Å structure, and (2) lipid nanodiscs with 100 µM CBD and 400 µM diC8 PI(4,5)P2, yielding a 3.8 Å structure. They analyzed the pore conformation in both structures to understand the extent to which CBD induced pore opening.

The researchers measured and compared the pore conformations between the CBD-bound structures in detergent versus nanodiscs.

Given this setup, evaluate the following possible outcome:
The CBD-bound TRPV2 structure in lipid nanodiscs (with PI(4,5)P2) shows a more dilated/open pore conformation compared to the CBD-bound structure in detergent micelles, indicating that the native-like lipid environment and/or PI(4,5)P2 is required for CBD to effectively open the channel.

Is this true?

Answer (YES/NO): NO